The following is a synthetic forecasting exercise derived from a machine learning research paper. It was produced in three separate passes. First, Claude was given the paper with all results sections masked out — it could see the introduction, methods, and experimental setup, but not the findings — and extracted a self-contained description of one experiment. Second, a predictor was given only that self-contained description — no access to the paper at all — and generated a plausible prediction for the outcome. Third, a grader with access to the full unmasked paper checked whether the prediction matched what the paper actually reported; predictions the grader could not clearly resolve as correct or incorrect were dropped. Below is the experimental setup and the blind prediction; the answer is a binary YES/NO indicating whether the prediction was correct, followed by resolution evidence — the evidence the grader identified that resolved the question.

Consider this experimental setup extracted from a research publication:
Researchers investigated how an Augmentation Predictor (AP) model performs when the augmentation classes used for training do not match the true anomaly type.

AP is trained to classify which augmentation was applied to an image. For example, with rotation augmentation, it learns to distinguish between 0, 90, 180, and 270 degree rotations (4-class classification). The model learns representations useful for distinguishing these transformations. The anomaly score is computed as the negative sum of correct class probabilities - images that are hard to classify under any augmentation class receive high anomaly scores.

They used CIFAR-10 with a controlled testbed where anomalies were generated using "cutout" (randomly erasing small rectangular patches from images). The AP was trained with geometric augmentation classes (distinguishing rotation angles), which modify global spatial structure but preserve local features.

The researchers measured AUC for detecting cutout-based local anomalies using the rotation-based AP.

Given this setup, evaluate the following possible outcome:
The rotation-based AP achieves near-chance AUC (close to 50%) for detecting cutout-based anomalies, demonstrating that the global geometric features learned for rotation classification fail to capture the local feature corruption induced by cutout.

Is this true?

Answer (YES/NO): NO